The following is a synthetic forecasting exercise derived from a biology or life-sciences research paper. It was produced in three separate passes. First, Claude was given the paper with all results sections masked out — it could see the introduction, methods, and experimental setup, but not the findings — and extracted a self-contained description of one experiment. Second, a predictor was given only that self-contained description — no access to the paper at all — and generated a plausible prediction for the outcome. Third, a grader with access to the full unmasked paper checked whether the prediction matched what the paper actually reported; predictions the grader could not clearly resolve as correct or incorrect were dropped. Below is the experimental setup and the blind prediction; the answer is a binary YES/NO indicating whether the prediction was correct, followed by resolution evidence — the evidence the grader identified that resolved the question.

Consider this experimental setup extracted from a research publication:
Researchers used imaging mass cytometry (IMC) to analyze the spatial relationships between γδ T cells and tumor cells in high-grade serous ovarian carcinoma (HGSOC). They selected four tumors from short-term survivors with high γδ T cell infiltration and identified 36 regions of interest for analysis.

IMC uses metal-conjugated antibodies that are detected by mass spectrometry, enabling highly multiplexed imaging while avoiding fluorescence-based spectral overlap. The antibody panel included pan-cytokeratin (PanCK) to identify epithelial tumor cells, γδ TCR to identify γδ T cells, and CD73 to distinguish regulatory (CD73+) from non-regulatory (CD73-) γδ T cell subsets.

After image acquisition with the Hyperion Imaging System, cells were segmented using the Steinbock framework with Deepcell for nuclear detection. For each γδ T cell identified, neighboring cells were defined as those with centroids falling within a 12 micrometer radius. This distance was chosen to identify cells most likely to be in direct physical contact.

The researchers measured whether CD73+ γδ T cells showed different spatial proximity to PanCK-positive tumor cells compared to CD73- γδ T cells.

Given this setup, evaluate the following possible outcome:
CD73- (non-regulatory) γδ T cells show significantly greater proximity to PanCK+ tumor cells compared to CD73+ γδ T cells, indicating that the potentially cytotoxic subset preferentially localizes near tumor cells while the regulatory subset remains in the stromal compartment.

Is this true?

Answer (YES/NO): YES